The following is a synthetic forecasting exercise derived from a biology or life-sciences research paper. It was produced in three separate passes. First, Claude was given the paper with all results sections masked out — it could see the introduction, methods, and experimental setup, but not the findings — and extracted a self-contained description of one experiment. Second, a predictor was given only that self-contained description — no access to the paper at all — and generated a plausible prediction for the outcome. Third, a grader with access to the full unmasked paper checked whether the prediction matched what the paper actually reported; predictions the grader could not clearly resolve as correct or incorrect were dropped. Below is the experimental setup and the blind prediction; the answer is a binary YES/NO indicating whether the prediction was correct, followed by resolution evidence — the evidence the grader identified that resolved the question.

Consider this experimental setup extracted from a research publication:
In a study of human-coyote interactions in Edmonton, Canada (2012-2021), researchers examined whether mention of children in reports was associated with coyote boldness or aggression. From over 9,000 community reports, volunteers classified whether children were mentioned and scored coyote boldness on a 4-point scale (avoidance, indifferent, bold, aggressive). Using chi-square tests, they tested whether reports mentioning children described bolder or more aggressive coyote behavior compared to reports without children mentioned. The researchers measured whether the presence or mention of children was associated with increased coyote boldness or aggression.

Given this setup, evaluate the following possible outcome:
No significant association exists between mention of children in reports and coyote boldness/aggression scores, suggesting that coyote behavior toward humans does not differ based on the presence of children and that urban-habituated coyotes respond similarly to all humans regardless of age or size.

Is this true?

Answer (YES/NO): YES